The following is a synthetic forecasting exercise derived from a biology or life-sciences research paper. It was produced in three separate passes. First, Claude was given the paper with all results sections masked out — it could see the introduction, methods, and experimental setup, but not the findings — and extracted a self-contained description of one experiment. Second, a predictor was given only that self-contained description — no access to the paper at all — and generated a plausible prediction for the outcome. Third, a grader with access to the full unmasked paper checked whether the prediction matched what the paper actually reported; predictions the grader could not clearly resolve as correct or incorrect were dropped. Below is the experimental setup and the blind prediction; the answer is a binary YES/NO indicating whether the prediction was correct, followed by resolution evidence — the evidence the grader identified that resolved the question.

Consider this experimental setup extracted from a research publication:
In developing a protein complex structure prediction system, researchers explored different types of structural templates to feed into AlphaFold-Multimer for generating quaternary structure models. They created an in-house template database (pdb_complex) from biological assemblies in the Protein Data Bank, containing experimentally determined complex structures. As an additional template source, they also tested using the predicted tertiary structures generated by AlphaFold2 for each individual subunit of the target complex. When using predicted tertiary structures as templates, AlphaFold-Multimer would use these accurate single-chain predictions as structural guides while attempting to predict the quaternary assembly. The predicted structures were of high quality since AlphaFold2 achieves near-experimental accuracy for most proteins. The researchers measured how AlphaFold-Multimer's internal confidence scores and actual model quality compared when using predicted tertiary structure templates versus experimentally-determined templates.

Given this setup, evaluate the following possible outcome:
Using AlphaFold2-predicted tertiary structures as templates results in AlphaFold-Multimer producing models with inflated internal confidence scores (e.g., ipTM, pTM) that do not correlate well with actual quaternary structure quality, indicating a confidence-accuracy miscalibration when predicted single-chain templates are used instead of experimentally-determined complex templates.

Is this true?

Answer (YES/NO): YES